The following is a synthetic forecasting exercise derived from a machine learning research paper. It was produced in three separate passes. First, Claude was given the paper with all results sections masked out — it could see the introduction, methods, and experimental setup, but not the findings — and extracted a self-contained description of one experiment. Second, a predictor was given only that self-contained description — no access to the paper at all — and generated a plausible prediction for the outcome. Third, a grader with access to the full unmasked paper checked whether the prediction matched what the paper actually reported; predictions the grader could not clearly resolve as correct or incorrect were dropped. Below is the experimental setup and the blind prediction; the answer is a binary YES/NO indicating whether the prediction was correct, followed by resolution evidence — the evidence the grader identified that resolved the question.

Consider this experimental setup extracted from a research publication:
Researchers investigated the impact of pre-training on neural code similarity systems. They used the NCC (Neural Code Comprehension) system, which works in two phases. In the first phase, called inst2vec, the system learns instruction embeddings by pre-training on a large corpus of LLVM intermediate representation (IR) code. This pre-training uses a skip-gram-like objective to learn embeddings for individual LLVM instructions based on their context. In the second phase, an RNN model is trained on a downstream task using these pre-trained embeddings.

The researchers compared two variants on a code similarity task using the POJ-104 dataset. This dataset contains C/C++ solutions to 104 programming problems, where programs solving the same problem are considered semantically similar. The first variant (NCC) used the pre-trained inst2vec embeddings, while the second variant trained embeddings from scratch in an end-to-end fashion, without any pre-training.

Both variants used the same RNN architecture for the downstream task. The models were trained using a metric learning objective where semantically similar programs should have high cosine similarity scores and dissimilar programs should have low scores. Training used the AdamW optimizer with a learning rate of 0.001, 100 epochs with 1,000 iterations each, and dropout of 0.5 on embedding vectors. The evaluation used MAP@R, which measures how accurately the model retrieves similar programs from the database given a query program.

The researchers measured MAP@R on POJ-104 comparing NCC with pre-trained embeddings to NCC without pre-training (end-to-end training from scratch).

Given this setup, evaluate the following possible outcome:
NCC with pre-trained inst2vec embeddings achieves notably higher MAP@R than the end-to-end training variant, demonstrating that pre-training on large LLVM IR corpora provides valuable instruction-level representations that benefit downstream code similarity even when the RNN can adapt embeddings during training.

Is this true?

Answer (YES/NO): NO